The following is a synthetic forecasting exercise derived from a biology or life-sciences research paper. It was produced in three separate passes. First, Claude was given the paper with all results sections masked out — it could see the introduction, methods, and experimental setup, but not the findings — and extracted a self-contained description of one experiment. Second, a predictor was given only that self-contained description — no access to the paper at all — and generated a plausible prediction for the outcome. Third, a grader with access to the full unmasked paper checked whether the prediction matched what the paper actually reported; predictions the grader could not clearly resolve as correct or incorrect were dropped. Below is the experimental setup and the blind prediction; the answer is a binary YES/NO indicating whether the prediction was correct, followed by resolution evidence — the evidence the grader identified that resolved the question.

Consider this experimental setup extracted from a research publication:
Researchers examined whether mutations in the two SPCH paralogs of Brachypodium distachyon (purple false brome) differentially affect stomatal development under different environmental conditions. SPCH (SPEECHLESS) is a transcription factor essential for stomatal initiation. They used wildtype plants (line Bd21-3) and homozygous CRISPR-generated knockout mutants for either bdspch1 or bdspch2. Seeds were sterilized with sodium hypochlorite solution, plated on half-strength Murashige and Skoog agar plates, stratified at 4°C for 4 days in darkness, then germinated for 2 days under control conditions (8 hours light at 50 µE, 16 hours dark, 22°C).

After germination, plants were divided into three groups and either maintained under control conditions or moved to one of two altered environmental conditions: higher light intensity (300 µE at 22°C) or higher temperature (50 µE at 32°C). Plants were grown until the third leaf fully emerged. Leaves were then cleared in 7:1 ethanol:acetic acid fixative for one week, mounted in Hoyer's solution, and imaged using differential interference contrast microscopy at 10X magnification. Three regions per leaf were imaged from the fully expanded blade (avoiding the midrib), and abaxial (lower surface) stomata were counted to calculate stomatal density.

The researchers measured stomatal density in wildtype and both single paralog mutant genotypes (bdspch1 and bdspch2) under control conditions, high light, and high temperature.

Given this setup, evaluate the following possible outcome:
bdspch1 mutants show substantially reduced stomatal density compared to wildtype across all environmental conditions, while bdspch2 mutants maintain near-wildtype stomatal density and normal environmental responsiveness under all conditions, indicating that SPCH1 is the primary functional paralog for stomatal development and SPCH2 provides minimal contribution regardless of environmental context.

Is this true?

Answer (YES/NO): NO